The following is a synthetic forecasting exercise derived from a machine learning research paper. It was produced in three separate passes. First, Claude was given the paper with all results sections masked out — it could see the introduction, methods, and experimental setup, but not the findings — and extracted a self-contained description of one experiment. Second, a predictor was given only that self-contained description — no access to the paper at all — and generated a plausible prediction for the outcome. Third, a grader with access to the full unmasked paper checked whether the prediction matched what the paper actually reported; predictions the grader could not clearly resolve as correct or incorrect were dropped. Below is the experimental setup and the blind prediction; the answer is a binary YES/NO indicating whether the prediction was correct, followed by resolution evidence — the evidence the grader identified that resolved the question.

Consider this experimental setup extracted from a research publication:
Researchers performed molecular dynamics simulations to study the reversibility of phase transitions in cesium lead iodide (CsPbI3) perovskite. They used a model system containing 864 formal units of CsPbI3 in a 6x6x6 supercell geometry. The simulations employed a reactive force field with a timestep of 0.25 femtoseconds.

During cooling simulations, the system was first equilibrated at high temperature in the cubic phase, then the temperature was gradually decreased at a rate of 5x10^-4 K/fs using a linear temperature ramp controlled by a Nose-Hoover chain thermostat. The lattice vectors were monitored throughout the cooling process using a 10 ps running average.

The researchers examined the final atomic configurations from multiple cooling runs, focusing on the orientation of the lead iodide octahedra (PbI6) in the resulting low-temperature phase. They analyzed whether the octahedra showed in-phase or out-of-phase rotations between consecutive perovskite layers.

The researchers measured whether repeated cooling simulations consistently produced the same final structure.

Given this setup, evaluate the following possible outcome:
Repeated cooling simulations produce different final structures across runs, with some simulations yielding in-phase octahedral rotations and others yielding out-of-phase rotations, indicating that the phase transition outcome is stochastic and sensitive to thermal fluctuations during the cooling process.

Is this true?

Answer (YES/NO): YES